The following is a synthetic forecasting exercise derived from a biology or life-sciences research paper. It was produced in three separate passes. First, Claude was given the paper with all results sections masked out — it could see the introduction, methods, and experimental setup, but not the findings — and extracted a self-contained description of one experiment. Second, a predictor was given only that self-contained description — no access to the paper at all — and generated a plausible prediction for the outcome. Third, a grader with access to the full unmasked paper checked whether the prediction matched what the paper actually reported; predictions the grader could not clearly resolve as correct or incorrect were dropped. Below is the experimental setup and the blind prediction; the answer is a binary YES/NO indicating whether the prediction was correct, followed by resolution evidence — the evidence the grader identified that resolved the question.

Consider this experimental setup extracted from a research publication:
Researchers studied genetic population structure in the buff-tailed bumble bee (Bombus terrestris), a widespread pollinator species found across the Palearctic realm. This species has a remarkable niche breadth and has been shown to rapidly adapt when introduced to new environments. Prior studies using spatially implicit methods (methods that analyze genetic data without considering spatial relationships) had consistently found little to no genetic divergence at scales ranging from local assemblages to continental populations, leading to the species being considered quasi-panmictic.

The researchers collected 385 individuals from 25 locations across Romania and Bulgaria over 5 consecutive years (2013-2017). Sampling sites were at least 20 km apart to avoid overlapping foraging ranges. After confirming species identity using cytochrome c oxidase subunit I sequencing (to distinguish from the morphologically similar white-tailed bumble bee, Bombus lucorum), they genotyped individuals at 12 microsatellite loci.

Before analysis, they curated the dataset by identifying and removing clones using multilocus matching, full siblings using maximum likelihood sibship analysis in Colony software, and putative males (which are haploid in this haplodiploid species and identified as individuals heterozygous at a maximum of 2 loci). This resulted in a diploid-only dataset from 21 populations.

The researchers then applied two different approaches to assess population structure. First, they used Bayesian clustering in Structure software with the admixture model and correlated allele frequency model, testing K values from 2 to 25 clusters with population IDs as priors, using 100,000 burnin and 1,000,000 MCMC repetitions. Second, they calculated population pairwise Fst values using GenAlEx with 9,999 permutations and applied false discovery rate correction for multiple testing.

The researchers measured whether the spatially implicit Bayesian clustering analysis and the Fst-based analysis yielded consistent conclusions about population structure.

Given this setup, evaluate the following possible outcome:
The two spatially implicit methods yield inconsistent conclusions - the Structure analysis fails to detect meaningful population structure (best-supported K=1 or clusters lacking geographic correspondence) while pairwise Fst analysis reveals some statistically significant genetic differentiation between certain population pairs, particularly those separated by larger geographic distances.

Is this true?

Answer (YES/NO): NO